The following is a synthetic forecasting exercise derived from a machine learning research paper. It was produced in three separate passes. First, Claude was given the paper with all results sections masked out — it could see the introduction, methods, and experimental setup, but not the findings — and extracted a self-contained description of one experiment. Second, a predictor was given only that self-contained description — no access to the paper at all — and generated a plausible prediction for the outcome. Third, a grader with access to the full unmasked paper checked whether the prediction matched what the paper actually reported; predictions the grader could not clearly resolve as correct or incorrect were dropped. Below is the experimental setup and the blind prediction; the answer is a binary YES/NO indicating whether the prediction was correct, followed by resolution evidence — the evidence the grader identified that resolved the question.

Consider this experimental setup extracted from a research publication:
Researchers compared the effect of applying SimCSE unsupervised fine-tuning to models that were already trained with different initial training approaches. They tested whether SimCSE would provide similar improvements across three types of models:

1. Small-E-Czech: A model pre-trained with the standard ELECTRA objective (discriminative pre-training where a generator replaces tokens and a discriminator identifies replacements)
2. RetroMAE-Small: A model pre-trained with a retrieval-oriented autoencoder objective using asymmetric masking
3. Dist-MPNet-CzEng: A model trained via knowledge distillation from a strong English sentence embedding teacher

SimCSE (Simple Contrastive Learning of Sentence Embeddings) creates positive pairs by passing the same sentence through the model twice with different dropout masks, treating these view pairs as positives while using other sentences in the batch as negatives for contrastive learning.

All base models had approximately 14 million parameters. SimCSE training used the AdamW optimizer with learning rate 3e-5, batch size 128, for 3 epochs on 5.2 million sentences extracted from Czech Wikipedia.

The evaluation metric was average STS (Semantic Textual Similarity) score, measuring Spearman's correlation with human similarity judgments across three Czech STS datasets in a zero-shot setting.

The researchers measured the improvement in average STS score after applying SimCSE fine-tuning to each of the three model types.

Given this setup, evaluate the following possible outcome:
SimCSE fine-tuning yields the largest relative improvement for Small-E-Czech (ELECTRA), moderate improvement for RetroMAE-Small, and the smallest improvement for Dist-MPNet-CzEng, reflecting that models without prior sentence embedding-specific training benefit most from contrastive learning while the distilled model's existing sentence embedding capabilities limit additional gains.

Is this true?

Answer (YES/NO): YES